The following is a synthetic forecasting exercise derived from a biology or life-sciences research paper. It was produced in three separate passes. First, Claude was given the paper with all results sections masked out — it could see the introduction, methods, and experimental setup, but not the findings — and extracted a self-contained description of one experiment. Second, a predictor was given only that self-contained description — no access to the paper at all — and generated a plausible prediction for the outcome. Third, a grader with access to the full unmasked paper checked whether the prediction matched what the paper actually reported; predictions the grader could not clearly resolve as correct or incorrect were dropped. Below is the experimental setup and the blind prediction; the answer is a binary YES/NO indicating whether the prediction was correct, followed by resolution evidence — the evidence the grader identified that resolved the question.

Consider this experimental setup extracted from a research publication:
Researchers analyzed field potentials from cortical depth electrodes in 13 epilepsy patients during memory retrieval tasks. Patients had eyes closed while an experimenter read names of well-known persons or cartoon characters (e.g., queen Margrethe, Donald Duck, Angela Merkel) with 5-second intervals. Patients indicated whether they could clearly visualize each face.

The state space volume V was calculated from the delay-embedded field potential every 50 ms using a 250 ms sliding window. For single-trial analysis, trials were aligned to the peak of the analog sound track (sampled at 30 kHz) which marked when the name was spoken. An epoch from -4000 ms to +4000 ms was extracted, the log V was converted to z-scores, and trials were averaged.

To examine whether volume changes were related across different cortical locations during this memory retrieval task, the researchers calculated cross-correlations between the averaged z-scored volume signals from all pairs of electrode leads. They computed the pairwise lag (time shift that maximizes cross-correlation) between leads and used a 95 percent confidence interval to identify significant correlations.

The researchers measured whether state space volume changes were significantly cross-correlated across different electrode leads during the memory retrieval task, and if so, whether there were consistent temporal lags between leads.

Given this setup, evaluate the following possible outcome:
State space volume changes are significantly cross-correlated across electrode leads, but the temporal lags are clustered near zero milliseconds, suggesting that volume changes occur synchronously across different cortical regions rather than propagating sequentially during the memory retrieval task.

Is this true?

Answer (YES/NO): NO